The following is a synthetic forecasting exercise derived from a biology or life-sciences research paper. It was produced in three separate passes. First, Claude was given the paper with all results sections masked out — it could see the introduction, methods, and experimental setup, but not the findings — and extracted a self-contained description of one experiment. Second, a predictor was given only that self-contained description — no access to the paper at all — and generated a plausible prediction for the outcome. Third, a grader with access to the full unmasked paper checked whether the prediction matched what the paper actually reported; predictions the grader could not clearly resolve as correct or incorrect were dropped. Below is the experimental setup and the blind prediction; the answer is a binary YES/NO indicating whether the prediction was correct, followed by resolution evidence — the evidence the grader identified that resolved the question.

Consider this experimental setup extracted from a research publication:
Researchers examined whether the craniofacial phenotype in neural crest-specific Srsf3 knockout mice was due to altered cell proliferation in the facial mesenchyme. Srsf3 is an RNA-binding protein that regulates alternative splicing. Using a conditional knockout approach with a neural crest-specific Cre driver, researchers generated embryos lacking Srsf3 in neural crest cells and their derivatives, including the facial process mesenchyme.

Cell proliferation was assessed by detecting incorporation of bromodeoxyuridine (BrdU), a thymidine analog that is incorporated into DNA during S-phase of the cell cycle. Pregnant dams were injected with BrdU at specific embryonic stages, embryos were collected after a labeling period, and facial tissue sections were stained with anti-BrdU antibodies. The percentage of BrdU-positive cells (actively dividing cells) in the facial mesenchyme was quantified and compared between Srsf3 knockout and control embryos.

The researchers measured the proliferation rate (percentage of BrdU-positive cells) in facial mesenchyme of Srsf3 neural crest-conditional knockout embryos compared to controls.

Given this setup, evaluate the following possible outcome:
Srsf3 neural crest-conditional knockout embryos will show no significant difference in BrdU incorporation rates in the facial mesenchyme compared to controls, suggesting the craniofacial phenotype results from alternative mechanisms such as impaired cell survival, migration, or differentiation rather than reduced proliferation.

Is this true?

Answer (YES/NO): NO